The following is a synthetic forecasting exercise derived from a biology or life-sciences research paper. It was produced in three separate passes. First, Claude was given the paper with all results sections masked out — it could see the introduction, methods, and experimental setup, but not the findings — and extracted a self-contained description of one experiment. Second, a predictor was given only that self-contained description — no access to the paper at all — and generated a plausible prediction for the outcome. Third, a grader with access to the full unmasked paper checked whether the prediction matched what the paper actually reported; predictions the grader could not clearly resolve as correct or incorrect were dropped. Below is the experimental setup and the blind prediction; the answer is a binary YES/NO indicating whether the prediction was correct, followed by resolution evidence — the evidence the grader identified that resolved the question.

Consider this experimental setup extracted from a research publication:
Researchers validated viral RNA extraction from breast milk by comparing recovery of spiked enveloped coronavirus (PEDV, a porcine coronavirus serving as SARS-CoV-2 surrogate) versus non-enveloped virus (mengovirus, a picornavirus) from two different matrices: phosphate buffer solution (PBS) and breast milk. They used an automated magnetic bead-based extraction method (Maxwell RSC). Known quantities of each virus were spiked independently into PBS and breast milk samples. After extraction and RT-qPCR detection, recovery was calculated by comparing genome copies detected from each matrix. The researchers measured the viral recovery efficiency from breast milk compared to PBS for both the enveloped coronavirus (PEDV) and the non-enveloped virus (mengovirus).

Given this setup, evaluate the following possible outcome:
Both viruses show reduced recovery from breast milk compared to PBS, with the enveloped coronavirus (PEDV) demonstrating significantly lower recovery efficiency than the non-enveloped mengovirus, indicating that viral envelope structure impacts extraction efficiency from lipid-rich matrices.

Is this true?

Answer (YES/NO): NO